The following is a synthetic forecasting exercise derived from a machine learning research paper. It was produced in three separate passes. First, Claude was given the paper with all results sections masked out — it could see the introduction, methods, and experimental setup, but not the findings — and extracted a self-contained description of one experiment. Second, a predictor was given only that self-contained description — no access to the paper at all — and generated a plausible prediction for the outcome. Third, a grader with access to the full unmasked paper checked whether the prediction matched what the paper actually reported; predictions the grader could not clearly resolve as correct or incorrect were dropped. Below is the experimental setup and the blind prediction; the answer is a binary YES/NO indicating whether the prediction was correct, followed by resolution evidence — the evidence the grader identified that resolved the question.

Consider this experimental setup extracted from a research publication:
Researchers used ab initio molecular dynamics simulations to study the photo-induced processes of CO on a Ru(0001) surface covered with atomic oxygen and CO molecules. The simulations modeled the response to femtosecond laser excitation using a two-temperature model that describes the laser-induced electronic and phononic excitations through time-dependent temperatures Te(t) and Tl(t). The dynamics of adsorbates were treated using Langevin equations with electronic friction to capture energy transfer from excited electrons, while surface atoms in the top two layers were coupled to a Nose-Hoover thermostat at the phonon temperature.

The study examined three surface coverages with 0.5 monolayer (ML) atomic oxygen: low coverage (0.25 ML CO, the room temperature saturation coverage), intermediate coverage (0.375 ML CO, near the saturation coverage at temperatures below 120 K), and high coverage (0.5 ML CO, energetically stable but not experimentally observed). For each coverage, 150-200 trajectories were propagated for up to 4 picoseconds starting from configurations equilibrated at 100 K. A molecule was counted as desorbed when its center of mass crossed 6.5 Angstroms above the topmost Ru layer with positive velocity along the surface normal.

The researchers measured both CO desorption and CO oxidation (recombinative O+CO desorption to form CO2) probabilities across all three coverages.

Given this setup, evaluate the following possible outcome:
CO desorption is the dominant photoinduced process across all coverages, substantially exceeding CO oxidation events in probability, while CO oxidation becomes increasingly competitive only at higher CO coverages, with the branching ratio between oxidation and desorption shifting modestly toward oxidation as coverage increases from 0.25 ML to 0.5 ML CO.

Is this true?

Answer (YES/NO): NO